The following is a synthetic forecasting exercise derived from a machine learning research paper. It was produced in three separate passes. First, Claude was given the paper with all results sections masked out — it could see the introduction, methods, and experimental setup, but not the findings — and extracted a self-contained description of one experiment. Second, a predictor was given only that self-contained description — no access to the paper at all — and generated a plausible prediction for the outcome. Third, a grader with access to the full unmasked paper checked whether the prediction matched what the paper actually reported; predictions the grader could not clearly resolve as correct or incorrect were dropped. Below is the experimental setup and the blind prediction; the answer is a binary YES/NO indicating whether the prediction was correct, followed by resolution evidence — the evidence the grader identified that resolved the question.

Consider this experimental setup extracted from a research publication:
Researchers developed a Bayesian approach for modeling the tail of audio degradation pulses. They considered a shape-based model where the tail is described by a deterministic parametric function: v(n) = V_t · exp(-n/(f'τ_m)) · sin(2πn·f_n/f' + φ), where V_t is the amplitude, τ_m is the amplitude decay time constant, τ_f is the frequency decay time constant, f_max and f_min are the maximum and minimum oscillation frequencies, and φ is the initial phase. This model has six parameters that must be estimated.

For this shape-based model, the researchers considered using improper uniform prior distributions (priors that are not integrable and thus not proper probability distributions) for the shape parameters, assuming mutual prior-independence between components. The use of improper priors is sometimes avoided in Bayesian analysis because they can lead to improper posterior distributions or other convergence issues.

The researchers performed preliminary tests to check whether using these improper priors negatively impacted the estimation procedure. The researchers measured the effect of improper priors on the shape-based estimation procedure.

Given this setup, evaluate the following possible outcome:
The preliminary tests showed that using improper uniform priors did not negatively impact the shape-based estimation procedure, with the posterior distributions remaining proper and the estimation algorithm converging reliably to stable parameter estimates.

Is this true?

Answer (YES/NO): NO